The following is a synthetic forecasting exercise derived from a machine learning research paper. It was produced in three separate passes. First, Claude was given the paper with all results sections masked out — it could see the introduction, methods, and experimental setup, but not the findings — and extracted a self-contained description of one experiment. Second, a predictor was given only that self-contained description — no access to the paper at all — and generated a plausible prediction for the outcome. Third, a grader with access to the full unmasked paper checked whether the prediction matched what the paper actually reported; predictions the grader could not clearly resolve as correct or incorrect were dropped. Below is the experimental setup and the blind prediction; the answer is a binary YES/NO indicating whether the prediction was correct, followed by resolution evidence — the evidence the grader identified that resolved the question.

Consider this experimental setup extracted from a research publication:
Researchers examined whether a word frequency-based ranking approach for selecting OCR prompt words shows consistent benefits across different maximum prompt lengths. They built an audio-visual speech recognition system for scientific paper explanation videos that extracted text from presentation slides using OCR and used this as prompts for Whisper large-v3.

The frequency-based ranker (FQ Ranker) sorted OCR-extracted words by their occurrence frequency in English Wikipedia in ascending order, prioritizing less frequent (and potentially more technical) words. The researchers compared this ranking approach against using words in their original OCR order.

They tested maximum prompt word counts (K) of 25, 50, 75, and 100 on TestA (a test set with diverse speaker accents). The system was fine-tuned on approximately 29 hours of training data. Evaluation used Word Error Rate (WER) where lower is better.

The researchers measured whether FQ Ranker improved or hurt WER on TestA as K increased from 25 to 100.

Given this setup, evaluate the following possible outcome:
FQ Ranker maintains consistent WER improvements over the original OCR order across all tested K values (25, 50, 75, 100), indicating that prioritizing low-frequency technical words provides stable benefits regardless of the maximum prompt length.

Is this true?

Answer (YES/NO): NO